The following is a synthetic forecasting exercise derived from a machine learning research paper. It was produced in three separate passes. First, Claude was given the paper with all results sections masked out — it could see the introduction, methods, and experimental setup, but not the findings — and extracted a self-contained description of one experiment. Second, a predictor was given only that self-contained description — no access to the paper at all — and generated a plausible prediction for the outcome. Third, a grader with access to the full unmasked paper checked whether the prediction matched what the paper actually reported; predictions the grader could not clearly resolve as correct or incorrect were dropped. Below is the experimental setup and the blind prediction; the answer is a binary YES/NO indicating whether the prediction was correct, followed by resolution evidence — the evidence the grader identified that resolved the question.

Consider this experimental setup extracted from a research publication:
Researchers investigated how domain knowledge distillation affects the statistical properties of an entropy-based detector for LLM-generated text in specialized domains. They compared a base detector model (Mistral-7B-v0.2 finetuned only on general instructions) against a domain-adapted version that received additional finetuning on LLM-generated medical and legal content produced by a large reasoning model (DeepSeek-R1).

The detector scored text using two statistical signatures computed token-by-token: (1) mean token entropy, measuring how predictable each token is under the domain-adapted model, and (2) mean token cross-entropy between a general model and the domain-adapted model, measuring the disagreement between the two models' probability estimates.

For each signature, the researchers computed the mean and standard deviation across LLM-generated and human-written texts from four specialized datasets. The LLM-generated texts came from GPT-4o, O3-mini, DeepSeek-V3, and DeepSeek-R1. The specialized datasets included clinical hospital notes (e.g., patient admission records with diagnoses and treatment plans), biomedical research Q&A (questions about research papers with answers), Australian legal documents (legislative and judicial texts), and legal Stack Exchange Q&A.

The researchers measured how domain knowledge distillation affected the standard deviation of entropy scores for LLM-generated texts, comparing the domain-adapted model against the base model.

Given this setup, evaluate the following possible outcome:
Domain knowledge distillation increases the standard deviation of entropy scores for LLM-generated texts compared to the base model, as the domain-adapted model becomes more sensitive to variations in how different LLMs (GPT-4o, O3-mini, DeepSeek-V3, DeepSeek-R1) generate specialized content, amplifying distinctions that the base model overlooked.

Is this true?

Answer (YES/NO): NO